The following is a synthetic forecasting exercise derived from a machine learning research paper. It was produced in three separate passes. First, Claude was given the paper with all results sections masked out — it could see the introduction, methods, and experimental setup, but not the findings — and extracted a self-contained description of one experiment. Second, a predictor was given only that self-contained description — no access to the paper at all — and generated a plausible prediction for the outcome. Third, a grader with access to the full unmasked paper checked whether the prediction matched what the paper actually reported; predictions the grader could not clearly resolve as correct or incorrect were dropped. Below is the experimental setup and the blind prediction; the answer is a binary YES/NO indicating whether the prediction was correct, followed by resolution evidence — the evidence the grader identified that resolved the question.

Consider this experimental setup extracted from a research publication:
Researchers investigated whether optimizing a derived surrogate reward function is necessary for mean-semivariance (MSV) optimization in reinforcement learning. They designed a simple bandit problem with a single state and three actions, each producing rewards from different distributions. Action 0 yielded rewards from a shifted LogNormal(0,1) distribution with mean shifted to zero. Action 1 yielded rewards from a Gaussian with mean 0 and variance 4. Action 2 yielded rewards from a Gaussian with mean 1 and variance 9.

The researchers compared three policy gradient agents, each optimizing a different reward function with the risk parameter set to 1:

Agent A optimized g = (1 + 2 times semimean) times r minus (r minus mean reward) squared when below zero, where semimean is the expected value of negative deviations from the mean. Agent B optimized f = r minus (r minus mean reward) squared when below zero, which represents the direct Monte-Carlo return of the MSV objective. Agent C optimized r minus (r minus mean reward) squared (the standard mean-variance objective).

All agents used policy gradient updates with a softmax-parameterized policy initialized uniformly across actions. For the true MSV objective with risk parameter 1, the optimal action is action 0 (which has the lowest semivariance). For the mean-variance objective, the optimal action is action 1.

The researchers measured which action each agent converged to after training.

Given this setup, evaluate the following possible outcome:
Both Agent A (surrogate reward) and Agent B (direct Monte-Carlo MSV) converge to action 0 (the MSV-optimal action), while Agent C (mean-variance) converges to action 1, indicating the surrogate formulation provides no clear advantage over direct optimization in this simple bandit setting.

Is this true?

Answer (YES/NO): NO